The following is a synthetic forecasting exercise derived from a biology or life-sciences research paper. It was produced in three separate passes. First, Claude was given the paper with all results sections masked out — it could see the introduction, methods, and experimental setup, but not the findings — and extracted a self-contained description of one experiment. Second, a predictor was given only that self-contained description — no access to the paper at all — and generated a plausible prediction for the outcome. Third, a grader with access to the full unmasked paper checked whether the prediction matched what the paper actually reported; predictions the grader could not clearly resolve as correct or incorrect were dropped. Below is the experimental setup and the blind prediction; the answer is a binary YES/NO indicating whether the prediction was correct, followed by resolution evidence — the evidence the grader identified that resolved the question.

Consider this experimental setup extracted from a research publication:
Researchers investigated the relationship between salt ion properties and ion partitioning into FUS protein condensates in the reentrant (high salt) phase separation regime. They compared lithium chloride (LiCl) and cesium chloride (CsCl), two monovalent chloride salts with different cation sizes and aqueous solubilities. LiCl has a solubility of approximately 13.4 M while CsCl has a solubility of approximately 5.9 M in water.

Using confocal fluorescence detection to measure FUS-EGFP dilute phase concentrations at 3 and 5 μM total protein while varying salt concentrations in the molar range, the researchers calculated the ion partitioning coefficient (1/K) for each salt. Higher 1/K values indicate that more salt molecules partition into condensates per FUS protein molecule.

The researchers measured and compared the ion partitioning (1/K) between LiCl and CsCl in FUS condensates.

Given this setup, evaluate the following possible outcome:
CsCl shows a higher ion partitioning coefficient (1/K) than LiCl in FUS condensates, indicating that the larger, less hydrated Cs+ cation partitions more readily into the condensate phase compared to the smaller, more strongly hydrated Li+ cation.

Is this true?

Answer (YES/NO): NO